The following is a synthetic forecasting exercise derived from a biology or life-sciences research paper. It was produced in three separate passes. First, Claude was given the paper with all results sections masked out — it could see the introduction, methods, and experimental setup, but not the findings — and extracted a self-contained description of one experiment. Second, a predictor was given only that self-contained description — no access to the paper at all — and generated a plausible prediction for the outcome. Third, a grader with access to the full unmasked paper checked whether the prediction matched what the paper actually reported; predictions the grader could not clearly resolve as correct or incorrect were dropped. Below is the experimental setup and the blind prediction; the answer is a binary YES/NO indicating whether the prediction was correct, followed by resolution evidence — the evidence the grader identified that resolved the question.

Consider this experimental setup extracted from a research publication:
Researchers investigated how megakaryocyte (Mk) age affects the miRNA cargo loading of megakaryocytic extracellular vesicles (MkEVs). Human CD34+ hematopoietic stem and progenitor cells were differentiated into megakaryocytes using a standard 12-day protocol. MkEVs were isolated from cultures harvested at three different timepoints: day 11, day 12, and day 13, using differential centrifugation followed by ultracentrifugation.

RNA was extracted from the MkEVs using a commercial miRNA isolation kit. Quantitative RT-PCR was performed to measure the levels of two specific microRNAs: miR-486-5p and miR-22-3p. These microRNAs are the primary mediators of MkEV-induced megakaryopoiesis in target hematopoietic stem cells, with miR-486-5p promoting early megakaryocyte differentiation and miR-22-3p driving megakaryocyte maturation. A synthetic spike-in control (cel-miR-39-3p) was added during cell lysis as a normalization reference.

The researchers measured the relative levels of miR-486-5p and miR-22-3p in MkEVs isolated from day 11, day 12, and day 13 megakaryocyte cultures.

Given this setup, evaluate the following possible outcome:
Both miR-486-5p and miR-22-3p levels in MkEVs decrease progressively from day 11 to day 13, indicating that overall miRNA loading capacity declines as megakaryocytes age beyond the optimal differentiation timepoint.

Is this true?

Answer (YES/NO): NO